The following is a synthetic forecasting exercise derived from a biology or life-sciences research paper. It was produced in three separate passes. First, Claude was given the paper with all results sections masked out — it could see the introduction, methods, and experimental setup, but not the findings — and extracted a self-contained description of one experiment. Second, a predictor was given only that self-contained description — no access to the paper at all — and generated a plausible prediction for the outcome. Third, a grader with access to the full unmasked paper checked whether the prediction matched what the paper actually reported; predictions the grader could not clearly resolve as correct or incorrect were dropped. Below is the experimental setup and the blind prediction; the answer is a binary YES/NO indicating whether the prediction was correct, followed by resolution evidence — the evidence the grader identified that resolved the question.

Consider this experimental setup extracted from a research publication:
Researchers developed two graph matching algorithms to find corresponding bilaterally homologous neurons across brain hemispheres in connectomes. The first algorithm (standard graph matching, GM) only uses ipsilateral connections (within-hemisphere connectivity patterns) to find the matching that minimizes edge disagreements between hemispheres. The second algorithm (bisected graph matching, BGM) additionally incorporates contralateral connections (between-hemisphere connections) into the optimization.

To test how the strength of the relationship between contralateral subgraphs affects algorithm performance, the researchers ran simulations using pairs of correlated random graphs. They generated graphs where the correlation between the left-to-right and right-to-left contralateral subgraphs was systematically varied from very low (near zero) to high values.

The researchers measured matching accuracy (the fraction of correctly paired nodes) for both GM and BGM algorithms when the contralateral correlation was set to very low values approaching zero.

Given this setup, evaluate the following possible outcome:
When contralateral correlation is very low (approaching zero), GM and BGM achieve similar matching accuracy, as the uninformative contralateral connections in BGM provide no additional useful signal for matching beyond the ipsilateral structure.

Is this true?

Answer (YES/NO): NO